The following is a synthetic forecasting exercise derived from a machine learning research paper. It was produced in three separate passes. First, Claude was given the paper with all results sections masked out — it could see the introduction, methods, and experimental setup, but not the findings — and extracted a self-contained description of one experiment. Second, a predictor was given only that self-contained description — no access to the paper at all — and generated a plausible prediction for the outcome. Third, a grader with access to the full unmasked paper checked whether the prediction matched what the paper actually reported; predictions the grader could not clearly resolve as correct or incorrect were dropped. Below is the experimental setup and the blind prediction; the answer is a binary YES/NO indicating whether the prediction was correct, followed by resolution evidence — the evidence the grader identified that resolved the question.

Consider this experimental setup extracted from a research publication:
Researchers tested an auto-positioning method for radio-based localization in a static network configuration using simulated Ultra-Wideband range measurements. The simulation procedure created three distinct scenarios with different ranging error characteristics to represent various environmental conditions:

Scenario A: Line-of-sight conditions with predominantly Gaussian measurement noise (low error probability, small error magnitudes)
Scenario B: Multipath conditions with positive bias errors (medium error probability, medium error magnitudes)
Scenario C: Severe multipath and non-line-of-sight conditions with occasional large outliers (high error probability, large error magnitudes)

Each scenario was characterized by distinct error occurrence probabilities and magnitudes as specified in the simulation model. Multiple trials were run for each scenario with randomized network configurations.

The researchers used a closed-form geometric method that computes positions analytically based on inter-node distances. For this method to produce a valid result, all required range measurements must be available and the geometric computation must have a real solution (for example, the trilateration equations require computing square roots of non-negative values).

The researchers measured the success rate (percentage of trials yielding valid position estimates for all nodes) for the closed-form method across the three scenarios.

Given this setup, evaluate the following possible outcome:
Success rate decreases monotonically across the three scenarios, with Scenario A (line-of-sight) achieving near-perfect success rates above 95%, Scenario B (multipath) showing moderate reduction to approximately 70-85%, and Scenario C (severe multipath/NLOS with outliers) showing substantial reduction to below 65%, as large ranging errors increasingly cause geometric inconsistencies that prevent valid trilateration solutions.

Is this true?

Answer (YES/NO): NO